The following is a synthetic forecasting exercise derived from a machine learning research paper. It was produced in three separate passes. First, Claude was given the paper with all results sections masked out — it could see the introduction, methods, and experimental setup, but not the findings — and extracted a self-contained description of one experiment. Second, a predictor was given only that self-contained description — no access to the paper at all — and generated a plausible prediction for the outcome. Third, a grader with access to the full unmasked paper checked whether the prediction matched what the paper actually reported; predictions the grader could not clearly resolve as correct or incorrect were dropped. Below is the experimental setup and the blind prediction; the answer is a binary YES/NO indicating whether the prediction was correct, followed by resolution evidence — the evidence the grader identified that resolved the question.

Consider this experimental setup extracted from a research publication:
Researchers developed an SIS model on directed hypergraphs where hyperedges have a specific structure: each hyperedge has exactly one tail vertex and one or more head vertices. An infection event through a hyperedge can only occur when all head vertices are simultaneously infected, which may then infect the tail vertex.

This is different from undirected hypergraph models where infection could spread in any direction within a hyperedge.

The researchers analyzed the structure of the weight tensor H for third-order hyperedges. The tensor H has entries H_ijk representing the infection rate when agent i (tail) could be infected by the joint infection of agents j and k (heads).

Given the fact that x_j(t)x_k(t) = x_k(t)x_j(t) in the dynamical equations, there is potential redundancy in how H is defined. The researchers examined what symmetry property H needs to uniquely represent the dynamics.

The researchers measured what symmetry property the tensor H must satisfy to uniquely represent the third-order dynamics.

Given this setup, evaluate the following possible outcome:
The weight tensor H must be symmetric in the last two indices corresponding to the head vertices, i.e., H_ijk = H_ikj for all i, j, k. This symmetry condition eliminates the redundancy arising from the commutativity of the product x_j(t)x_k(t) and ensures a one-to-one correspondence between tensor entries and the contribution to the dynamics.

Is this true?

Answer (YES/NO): YES